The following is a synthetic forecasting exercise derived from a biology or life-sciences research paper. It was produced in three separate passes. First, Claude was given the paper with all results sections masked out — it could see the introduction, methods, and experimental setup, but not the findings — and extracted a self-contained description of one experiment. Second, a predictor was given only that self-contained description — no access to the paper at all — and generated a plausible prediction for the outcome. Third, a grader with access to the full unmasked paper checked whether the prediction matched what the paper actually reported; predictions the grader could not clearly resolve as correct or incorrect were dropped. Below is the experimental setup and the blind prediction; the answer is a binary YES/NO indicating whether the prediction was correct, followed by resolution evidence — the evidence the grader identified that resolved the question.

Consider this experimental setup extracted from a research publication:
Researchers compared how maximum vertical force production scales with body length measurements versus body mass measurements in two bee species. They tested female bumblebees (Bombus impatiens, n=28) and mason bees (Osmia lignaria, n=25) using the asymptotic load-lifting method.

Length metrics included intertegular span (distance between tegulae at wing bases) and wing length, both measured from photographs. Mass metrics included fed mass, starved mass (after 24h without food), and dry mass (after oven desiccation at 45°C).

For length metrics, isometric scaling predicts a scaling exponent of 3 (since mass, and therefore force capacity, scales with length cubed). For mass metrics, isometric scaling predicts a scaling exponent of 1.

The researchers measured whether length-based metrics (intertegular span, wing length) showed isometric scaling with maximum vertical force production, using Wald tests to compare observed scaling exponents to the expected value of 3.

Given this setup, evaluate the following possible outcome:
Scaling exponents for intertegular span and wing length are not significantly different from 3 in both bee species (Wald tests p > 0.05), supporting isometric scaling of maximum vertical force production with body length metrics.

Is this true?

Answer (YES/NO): YES